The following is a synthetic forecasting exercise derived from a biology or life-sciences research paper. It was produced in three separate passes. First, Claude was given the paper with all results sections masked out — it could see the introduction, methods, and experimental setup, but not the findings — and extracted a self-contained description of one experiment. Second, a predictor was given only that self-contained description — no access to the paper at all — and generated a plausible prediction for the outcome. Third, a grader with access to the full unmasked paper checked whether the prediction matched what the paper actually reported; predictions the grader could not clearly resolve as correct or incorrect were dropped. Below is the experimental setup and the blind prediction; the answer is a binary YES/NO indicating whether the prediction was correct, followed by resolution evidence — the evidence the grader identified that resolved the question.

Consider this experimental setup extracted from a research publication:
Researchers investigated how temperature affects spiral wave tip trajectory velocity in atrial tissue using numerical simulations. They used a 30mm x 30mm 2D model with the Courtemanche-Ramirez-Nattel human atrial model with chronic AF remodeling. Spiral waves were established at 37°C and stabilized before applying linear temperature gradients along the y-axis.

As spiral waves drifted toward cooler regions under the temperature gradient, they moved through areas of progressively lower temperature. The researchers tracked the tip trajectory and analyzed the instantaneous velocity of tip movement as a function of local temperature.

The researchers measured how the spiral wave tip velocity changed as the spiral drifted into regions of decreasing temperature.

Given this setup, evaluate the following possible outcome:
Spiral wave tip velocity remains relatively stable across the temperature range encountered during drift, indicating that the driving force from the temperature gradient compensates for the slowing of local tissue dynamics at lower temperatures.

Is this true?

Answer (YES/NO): NO